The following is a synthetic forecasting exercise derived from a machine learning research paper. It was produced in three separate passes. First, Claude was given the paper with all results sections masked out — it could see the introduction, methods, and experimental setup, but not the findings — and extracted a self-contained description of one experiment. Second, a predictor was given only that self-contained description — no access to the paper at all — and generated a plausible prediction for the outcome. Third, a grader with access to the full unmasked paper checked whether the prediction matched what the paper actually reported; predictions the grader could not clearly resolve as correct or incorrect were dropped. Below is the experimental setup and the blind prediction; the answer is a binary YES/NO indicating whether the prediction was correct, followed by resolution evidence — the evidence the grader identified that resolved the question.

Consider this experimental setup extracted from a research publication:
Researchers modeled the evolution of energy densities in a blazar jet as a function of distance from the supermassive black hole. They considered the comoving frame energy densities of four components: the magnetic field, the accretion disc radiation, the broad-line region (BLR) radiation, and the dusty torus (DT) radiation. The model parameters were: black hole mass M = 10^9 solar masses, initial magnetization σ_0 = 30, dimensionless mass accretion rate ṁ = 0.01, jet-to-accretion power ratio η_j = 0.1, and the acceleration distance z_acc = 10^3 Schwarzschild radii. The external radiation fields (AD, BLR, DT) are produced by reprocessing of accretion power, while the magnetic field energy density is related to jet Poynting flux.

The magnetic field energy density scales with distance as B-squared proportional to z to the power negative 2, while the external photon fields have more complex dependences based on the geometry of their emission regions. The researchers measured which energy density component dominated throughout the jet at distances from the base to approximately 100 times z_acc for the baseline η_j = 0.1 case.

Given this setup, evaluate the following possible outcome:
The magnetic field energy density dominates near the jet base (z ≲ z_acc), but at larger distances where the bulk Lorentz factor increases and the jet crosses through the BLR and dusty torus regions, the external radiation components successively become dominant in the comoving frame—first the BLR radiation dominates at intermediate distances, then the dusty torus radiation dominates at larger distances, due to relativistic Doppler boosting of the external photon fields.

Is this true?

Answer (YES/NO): NO